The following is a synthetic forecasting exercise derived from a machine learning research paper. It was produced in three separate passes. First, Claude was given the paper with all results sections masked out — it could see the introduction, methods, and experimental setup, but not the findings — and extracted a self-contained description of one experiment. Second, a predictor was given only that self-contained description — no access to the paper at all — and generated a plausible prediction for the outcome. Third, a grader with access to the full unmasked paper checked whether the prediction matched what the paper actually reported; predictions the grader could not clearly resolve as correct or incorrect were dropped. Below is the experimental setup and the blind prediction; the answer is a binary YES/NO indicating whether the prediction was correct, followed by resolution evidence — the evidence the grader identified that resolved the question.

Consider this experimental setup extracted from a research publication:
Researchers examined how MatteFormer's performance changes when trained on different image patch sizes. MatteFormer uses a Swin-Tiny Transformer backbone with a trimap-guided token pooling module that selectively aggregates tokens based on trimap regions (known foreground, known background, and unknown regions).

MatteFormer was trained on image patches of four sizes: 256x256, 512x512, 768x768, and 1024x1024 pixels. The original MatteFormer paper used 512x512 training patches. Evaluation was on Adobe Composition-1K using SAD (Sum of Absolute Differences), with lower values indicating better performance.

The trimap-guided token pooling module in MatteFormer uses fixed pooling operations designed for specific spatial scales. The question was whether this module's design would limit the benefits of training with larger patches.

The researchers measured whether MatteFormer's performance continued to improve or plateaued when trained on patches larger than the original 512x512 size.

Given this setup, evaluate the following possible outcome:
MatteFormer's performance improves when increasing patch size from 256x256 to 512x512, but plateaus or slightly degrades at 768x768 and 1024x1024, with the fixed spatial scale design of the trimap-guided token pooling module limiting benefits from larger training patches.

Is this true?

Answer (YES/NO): NO